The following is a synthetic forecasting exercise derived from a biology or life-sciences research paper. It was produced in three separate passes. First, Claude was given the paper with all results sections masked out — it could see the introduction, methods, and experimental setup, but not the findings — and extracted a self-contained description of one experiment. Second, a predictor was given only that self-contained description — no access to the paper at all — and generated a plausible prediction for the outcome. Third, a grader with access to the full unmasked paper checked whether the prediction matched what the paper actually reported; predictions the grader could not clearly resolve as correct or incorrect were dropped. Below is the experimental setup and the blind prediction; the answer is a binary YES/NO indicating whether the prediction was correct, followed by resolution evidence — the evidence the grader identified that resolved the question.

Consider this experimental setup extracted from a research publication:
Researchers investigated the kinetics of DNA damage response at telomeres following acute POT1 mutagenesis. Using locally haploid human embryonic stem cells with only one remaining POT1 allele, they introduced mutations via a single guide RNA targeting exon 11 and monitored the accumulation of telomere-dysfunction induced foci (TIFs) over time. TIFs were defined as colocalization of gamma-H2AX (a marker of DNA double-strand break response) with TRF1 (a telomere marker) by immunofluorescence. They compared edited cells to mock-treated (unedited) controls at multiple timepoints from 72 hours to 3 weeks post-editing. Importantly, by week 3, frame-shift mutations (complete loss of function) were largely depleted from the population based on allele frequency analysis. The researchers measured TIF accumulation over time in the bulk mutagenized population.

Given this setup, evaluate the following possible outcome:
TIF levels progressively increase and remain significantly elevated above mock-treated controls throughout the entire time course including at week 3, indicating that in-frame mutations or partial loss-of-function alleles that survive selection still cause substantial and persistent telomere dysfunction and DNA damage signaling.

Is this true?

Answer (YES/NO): YES